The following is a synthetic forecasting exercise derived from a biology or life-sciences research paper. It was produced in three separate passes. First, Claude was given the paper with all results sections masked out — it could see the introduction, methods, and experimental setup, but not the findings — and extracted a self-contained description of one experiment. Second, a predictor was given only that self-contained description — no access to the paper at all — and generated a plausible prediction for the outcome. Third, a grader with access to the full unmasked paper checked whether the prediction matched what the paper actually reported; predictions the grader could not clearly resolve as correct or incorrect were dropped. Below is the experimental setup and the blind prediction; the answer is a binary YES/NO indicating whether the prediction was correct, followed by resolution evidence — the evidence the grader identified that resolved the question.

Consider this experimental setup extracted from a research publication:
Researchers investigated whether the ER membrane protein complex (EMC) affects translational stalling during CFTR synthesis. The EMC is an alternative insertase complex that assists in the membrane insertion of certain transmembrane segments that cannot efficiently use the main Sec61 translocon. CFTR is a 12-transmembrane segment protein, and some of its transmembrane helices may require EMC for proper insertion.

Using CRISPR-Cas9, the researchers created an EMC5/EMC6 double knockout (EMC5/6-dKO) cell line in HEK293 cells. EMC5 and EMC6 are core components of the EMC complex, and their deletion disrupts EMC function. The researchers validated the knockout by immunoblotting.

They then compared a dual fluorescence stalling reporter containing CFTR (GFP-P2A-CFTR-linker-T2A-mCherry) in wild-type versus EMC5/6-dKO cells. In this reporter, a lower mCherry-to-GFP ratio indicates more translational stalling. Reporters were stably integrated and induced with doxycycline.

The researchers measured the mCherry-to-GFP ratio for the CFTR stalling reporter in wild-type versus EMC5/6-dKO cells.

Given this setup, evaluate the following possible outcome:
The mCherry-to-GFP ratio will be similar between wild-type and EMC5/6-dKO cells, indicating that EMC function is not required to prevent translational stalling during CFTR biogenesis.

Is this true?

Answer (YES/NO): YES